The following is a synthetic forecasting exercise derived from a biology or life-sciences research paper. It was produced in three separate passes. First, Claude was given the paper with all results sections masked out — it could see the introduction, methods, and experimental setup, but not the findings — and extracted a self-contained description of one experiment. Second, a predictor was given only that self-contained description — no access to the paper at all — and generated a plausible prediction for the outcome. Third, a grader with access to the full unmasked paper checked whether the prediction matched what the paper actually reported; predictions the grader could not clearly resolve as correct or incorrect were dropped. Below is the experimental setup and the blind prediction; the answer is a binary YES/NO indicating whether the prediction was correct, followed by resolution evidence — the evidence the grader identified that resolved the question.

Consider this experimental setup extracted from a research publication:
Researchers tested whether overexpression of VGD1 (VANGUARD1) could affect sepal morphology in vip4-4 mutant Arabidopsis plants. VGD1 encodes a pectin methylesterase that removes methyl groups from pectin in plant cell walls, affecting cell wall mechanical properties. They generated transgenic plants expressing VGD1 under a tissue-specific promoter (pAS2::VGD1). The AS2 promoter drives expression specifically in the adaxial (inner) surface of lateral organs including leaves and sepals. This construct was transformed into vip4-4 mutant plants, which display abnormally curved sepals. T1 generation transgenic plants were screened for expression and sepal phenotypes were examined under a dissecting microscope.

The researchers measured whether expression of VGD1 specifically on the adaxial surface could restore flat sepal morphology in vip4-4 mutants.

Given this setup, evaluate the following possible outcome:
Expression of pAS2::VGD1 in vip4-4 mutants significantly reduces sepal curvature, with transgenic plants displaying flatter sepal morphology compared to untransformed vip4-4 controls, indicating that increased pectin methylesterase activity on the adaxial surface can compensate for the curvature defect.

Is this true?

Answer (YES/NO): YES